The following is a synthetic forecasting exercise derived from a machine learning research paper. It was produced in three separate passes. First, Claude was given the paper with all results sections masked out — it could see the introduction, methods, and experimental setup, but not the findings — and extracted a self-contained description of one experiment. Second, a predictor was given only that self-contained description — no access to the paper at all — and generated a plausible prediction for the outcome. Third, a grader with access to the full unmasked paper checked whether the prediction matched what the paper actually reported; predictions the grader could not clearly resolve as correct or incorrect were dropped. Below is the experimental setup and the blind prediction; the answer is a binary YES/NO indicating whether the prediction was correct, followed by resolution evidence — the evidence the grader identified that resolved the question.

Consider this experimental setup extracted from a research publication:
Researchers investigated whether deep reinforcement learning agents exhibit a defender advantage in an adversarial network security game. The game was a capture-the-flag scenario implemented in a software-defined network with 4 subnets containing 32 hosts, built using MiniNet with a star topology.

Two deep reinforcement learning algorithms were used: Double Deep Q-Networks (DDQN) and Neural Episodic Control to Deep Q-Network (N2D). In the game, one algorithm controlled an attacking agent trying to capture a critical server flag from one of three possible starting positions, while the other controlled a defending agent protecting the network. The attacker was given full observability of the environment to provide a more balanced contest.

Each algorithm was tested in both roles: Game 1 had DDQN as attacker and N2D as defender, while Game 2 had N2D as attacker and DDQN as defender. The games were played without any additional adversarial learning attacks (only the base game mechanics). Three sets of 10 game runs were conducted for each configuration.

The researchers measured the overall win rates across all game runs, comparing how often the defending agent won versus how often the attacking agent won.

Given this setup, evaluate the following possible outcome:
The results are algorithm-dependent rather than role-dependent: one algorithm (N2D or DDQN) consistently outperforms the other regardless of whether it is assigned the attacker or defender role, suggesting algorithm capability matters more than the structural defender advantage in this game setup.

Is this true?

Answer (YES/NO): NO